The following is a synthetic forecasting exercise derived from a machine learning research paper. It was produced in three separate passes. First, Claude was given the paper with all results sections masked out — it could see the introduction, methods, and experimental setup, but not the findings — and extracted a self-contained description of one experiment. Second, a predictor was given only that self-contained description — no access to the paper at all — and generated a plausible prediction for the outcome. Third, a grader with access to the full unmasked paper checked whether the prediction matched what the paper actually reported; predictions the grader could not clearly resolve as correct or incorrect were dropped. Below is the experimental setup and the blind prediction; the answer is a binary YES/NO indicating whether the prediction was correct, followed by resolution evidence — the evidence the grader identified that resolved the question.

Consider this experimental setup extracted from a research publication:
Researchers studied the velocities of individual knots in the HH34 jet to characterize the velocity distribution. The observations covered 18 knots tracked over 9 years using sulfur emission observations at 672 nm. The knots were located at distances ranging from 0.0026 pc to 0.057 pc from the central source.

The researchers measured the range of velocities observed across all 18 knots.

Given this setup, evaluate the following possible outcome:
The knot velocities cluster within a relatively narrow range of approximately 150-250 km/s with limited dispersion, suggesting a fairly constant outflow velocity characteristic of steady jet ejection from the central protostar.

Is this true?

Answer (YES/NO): NO